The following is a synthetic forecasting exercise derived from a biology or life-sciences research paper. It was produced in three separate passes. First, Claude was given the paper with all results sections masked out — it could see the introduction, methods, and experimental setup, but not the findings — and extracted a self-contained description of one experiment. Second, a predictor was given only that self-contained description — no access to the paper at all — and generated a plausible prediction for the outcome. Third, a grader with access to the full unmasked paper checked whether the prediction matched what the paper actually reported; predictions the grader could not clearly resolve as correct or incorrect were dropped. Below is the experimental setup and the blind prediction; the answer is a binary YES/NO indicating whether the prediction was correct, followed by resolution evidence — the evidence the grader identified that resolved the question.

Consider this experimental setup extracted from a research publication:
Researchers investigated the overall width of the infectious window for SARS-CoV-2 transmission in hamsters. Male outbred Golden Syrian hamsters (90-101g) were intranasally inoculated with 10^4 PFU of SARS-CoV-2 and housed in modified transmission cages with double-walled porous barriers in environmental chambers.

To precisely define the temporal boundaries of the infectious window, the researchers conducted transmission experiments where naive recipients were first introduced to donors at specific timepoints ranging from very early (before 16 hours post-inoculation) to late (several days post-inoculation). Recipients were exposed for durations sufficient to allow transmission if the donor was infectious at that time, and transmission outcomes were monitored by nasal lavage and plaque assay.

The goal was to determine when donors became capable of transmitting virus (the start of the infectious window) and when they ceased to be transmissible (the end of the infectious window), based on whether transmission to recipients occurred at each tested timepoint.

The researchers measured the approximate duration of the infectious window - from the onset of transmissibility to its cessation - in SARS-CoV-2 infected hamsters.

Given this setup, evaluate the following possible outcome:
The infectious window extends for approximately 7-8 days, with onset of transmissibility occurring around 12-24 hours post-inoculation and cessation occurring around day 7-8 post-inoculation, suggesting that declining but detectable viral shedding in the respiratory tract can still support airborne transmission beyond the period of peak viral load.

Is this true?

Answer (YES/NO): NO